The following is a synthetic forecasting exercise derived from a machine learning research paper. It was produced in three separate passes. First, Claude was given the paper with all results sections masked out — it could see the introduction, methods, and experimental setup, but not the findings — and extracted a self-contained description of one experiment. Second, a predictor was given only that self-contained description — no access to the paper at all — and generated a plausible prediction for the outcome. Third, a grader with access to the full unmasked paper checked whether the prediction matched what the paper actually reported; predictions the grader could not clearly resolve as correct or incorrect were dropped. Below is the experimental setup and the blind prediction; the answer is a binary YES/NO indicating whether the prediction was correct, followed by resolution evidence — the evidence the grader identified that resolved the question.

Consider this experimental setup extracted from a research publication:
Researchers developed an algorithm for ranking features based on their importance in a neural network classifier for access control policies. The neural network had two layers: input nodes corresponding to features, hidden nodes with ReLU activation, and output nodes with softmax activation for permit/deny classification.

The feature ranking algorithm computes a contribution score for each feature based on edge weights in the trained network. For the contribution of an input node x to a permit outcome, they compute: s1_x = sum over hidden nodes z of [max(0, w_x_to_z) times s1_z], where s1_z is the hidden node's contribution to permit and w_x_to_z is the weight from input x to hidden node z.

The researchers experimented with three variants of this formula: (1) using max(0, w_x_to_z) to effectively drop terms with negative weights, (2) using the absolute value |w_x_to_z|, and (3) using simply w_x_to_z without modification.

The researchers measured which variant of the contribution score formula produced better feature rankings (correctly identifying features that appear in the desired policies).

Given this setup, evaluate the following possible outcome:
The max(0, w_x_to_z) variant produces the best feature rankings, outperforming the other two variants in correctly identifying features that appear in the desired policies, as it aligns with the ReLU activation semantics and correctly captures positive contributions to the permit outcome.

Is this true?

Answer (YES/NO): YES